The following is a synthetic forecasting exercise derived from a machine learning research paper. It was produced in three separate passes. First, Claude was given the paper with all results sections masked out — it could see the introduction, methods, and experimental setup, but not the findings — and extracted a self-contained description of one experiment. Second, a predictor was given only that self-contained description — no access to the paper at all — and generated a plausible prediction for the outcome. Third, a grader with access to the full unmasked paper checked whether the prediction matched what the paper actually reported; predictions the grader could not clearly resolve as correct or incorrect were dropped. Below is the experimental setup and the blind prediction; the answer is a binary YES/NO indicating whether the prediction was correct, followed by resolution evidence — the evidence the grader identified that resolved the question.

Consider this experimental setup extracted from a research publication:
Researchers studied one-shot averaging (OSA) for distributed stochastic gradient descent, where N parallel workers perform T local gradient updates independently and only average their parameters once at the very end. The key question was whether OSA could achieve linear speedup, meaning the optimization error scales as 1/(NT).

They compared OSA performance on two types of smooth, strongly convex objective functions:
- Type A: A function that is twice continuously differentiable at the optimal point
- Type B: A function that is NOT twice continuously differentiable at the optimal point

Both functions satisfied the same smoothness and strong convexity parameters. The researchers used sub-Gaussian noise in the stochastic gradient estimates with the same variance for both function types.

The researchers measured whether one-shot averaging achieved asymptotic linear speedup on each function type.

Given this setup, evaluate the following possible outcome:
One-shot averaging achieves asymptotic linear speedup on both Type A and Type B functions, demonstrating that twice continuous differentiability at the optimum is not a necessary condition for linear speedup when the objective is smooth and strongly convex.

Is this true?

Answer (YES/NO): NO